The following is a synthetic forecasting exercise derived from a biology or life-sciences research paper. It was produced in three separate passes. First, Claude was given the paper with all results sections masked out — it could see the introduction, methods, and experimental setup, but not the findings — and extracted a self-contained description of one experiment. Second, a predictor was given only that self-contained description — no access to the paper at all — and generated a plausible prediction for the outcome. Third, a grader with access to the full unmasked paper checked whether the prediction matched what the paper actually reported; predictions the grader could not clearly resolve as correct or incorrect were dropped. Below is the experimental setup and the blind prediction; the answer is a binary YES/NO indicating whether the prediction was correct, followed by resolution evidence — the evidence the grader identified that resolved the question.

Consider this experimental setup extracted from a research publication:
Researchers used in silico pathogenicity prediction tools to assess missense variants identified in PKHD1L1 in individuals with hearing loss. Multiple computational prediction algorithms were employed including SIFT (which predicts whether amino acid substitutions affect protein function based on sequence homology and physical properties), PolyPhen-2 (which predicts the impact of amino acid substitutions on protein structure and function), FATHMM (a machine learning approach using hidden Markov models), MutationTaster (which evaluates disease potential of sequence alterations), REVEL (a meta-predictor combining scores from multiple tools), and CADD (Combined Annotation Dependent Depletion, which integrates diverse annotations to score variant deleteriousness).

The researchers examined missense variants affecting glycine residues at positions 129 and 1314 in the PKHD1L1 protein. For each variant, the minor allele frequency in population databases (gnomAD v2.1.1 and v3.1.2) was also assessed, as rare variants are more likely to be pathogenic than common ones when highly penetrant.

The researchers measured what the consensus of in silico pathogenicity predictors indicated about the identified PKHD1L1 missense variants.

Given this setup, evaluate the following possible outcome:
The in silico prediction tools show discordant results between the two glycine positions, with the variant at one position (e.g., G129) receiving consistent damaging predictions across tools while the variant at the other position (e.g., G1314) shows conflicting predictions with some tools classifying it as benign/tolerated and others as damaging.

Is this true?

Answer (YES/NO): NO